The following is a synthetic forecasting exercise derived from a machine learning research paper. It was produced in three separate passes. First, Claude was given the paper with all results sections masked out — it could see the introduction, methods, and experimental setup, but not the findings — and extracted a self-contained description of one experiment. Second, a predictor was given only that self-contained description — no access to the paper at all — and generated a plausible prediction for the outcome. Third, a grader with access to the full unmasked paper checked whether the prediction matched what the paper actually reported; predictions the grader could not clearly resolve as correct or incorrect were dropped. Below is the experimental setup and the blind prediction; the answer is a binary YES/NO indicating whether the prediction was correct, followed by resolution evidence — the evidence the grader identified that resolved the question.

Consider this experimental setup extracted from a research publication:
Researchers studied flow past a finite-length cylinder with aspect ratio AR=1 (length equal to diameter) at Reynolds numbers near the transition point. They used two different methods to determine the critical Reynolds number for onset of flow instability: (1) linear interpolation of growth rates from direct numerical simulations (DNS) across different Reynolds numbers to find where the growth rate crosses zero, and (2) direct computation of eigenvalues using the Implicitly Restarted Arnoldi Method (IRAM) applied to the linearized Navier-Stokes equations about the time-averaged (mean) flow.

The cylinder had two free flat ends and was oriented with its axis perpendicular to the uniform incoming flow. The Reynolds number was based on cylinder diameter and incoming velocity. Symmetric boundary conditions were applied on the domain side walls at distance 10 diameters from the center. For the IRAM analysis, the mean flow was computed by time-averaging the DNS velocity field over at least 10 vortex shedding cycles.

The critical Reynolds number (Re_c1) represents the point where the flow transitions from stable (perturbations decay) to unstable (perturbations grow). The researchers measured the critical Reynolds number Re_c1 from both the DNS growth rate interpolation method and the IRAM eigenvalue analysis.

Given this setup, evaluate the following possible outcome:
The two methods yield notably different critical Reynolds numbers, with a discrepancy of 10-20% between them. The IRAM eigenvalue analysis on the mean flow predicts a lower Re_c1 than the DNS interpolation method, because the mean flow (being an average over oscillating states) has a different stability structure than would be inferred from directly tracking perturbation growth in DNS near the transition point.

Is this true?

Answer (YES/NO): NO